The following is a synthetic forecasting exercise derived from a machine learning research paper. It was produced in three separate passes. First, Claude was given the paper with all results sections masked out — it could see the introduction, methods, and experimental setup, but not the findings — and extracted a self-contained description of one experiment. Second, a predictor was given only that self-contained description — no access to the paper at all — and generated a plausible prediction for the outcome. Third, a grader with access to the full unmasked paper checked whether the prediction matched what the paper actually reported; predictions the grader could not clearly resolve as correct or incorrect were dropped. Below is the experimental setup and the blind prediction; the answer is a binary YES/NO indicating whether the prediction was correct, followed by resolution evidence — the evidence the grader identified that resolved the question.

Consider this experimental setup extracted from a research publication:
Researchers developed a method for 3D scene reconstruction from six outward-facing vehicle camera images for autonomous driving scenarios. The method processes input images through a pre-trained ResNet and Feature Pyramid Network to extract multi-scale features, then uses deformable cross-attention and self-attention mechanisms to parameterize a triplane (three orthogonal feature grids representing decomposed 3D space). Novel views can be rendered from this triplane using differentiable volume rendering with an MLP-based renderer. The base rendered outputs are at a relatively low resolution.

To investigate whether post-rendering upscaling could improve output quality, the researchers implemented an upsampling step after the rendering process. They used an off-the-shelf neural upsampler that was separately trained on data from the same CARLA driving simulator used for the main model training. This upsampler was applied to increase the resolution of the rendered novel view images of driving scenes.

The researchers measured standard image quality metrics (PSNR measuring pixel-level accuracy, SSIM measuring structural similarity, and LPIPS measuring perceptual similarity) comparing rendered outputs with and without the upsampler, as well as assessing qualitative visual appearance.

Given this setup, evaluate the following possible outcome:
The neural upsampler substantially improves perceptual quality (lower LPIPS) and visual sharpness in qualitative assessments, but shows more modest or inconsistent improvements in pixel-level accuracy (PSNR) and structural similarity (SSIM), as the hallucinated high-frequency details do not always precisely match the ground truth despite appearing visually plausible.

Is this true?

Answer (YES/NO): NO